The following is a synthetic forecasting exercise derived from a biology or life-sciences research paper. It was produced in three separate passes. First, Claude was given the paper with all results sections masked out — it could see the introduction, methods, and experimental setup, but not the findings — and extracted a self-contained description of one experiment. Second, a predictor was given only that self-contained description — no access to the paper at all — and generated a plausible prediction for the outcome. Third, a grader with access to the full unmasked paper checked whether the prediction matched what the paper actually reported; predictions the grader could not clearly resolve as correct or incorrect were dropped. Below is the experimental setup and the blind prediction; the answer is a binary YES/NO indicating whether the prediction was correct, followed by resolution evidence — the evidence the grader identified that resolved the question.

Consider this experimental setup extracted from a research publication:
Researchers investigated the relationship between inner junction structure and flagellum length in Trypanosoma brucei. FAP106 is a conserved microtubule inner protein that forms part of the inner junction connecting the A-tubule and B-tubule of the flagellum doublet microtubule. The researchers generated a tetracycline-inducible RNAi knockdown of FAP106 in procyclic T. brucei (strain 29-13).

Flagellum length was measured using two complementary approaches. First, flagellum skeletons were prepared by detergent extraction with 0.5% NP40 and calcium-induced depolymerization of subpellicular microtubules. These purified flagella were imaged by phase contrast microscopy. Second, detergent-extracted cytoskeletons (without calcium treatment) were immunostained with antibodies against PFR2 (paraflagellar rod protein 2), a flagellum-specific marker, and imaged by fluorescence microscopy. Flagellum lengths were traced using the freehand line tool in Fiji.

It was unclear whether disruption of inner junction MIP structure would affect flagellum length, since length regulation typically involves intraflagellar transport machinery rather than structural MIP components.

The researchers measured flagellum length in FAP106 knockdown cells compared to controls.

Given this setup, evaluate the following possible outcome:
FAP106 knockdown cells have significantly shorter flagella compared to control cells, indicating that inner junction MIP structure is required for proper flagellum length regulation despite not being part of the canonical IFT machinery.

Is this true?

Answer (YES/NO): YES